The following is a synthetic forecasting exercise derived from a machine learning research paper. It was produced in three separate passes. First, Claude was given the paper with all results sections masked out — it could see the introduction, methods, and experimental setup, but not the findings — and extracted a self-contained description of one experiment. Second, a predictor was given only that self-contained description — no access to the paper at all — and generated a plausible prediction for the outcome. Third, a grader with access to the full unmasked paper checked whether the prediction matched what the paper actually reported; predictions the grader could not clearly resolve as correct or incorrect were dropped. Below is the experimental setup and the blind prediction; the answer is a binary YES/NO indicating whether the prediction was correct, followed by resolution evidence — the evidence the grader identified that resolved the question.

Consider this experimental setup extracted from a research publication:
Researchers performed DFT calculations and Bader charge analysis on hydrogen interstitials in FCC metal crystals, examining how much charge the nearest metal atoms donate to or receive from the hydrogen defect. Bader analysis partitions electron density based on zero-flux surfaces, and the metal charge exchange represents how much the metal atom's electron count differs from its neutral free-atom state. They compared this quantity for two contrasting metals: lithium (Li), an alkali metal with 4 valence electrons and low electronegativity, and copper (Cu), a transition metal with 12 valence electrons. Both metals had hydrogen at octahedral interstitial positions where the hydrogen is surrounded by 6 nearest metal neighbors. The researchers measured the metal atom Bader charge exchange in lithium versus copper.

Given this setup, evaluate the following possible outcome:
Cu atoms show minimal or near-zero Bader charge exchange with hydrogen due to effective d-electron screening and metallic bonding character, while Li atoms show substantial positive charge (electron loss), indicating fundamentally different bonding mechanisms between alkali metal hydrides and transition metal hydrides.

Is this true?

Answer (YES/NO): NO